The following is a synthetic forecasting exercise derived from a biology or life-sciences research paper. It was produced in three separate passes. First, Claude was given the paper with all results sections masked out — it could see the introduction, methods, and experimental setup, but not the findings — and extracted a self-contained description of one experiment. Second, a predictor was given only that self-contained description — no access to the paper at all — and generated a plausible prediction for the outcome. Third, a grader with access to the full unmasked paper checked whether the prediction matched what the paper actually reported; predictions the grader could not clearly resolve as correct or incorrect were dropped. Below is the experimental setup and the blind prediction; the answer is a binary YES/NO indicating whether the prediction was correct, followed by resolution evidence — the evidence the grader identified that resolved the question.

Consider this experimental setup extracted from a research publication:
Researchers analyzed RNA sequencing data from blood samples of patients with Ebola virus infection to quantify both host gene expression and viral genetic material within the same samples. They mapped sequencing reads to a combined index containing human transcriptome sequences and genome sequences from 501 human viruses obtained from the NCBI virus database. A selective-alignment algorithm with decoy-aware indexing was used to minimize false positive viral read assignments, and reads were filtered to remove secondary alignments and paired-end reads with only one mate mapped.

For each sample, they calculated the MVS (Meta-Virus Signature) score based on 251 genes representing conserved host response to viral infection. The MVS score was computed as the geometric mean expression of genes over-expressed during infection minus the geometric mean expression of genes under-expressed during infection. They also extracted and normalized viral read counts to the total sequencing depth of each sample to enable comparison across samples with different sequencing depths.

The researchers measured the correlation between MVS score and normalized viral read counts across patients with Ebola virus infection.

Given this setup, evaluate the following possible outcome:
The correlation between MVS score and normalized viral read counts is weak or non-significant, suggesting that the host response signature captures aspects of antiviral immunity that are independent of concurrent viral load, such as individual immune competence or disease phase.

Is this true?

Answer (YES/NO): NO